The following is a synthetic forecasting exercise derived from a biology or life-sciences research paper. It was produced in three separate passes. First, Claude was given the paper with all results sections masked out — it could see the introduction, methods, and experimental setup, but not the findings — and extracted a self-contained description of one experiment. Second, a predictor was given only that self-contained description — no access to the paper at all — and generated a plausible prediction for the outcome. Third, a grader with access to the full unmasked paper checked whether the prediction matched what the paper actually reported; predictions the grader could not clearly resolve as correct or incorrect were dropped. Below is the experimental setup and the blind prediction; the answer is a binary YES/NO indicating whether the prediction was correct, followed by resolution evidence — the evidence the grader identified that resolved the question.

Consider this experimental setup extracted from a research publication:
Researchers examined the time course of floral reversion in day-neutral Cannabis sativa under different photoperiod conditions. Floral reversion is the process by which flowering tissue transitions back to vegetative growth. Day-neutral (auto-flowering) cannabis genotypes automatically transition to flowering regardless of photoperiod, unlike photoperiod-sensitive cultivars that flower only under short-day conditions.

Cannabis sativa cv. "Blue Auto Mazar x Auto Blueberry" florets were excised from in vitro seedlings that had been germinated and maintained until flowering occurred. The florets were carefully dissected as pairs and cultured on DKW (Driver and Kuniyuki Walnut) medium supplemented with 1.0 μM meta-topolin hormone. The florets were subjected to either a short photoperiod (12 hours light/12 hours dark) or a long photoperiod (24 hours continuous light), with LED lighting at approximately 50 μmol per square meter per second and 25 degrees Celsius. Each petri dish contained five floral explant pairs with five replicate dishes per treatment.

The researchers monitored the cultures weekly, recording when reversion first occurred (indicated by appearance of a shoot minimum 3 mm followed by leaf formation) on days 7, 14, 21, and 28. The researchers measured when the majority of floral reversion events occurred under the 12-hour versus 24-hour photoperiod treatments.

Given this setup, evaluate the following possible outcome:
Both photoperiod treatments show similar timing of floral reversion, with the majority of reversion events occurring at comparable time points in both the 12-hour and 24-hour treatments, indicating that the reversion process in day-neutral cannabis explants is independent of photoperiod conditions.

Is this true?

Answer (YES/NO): NO